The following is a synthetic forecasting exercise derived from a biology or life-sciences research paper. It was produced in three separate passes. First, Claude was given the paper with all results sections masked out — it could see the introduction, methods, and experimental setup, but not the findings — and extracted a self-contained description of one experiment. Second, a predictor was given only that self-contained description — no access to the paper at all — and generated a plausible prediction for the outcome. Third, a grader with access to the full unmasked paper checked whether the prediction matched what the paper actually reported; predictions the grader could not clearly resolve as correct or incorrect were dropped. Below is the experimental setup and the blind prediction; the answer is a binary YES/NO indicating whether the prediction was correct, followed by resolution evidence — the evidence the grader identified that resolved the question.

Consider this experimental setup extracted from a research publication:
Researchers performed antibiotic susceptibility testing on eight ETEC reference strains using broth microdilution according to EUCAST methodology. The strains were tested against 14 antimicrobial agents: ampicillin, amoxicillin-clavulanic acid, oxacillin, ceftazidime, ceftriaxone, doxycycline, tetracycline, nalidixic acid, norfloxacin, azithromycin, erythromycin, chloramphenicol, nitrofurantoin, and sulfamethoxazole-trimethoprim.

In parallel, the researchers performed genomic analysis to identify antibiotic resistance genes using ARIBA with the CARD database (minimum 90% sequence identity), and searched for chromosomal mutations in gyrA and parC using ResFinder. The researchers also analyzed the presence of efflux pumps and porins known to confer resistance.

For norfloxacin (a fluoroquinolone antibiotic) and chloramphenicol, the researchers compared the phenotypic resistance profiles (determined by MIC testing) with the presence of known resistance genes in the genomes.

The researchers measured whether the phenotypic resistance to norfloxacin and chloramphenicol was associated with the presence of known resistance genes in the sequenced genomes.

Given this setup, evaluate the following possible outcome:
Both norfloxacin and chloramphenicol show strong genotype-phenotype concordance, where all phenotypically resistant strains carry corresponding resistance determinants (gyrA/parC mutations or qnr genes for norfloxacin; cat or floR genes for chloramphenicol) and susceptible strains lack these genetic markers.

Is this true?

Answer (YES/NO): NO